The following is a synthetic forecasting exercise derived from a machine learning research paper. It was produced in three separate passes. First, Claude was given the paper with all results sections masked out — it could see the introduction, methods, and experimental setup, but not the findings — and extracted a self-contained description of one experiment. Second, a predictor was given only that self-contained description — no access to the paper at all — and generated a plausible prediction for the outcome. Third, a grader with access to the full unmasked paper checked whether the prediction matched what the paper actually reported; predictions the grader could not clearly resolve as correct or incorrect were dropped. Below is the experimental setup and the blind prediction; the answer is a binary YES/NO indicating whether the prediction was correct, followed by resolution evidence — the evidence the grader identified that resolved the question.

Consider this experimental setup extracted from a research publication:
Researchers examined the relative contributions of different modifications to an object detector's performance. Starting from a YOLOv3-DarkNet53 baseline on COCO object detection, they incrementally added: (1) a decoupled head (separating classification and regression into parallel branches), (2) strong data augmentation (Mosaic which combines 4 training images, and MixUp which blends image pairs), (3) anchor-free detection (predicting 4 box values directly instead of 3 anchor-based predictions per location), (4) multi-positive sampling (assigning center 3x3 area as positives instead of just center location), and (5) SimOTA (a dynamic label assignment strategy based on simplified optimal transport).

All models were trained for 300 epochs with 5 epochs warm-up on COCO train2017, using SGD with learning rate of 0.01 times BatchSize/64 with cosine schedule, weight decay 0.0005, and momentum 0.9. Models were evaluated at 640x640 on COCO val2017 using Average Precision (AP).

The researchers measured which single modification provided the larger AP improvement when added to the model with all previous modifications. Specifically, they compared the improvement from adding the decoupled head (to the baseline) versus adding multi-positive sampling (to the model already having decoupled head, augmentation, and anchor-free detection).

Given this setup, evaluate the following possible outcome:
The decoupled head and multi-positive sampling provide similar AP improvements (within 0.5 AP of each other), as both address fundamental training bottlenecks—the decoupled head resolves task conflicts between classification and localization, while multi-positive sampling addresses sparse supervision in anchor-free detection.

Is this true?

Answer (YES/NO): NO